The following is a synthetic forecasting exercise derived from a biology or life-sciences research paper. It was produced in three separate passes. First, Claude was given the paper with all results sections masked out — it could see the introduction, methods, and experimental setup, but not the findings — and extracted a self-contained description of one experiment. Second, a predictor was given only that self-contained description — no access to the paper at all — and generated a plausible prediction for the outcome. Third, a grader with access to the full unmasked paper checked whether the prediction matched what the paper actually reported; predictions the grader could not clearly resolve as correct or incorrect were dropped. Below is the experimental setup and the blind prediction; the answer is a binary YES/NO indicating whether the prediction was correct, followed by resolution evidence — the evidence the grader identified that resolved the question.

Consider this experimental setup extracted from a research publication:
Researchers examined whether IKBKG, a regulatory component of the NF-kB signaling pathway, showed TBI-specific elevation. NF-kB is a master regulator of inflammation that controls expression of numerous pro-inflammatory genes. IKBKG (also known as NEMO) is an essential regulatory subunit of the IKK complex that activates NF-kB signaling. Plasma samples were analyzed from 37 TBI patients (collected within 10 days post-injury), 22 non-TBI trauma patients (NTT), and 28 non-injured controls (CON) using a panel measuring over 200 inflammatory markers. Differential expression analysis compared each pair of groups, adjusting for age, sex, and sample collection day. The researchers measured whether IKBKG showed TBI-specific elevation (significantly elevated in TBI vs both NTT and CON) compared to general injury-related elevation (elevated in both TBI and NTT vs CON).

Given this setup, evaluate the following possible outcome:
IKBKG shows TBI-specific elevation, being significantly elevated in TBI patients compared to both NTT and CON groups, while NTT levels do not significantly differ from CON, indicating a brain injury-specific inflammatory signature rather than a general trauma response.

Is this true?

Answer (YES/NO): YES